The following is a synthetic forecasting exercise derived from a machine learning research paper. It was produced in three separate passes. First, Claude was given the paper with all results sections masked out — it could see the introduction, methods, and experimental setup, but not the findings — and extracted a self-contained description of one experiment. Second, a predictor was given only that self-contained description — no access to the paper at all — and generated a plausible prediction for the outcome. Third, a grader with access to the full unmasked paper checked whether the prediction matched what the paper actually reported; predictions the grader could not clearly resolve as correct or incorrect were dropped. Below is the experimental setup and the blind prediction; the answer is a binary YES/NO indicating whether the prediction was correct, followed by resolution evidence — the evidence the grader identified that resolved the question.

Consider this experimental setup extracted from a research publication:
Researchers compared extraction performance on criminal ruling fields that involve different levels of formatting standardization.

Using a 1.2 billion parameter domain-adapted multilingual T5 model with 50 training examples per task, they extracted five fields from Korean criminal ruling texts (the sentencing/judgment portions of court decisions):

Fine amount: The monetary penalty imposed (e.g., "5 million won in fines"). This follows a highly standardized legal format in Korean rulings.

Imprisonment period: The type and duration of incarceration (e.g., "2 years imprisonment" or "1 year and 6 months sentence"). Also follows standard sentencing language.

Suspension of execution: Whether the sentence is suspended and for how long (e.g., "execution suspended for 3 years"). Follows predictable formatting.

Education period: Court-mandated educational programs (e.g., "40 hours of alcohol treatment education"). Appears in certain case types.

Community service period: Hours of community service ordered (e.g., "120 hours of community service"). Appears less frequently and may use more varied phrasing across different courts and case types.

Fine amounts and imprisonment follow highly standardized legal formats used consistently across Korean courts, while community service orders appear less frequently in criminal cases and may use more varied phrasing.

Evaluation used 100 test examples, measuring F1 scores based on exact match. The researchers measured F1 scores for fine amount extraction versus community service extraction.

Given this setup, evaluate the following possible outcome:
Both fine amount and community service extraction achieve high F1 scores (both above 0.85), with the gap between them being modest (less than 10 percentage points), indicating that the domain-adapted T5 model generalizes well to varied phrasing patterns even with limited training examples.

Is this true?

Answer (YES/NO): NO